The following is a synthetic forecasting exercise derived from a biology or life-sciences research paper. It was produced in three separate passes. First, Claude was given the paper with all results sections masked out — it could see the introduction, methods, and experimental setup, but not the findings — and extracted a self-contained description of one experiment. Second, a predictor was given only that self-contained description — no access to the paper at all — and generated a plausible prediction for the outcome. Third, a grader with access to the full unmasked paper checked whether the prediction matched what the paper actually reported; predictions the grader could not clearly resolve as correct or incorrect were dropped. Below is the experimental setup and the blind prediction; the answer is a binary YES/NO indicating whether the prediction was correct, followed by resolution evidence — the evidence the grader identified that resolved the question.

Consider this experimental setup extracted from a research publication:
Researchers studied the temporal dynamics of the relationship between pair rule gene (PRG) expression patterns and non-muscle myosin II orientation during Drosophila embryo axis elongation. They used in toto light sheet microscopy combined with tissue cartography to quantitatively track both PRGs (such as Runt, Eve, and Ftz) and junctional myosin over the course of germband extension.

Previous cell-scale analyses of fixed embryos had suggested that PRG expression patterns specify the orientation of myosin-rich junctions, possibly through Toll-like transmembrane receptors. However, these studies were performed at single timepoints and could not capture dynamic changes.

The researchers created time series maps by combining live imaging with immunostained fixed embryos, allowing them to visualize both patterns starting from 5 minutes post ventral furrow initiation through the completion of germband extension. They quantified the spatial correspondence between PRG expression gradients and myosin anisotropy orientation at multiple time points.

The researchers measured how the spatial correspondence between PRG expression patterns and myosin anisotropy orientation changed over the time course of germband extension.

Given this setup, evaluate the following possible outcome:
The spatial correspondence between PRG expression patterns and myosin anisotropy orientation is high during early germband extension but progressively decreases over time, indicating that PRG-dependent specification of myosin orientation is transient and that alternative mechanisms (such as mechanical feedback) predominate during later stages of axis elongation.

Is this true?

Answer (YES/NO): NO